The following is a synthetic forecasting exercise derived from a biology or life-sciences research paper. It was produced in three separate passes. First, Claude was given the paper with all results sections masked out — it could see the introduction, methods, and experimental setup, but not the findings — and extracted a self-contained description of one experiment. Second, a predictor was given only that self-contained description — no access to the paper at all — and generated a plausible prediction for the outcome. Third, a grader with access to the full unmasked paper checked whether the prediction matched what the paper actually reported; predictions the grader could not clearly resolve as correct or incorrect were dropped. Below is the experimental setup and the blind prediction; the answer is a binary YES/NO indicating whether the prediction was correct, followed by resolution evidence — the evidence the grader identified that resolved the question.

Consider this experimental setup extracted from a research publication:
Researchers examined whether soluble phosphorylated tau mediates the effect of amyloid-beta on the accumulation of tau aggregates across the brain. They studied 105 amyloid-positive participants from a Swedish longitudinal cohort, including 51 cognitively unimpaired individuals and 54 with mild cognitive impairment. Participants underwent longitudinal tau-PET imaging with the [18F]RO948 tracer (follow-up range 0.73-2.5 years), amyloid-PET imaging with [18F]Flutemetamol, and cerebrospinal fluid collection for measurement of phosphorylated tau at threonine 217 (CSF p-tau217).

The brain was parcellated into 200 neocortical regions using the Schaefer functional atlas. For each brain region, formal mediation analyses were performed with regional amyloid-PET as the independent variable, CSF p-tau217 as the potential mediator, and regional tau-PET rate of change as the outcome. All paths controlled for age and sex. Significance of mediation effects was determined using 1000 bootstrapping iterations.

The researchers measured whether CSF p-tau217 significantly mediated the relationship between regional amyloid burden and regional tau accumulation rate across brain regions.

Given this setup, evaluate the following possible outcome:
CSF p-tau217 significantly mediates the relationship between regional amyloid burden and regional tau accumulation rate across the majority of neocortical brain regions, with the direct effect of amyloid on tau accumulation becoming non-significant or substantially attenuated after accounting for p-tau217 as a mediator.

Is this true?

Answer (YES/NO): YES